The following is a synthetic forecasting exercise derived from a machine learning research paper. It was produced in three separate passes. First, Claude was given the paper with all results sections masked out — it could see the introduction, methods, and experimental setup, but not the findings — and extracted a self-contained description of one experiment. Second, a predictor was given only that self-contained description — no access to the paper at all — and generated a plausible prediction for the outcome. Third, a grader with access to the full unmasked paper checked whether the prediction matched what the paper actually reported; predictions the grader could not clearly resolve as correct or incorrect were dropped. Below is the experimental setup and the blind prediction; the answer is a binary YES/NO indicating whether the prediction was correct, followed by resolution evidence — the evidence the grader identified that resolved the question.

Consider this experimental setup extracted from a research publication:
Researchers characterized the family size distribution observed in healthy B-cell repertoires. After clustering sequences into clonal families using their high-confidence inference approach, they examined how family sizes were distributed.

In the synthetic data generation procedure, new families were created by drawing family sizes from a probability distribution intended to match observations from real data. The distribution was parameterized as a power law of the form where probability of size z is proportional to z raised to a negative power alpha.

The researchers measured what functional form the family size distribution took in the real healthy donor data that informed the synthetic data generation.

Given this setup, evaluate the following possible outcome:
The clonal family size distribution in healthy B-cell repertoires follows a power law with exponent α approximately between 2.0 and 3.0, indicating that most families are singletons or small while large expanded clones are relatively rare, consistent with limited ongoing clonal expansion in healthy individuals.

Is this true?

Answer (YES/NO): YES